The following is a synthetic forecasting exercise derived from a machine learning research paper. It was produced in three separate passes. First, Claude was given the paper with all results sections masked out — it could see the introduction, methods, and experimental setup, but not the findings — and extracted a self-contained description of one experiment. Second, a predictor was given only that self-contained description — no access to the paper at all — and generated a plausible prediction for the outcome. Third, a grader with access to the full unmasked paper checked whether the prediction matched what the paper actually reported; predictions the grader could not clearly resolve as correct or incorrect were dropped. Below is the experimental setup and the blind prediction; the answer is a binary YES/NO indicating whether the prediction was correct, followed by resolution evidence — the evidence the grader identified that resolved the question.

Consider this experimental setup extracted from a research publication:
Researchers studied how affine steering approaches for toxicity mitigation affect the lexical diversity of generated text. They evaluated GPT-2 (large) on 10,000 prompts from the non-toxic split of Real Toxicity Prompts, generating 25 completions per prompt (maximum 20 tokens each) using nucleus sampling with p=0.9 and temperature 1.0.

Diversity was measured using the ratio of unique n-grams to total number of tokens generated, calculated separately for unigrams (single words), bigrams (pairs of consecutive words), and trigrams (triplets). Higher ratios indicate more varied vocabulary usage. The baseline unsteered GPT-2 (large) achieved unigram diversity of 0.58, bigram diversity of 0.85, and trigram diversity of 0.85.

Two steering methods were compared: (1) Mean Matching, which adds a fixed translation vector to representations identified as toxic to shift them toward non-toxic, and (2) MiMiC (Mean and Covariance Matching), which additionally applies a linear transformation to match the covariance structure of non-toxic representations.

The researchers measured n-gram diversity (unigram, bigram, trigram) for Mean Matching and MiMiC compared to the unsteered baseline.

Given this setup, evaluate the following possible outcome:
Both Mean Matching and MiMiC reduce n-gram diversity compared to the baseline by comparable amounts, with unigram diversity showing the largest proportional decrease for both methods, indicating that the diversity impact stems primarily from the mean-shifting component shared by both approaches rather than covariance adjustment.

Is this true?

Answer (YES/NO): NO